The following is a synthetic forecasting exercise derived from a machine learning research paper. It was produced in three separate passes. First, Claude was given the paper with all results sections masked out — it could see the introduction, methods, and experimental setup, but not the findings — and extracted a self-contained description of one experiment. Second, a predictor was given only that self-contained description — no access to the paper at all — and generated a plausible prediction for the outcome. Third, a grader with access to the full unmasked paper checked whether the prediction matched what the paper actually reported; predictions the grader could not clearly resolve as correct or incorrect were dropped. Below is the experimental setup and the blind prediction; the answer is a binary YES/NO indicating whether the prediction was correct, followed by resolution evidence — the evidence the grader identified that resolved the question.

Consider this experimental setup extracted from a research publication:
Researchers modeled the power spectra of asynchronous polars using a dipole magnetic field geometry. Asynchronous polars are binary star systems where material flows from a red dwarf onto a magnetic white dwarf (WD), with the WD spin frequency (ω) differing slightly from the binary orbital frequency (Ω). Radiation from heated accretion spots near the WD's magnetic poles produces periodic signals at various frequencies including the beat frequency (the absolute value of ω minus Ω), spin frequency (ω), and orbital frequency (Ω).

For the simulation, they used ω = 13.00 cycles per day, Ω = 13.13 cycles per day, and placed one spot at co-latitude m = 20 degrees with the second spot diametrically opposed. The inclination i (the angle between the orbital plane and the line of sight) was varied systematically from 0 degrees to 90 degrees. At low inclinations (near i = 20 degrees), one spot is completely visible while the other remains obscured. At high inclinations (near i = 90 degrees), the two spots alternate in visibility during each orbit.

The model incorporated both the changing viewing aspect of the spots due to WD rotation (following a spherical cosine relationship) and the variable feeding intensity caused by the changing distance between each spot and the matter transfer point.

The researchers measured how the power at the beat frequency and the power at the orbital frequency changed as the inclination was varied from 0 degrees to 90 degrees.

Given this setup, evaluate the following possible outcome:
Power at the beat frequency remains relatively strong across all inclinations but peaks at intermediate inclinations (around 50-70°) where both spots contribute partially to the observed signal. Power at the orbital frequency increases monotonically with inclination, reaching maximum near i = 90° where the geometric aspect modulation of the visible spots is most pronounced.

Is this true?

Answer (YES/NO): NO